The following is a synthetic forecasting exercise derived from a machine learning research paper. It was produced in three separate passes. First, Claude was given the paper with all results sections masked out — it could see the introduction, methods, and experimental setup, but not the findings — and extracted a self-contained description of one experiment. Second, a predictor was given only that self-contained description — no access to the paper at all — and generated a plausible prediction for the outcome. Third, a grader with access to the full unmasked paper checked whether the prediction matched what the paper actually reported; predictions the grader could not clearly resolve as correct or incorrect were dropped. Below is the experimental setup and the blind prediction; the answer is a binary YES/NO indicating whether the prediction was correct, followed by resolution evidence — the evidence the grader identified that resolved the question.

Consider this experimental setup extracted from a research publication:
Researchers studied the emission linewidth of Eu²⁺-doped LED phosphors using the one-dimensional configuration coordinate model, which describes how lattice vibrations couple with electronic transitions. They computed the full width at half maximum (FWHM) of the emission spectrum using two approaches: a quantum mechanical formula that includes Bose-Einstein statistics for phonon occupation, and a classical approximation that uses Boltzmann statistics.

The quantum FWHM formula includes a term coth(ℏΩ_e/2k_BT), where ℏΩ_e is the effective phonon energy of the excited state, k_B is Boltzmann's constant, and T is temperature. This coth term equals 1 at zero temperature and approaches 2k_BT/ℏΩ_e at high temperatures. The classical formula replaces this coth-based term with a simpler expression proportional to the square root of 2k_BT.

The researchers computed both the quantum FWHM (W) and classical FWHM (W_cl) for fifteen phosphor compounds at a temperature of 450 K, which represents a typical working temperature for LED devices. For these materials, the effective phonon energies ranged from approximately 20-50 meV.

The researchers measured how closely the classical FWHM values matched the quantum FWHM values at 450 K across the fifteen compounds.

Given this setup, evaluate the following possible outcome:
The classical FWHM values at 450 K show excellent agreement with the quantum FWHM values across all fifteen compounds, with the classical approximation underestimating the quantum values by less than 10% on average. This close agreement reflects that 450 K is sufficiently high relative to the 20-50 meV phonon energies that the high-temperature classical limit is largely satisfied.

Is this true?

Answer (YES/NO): YES